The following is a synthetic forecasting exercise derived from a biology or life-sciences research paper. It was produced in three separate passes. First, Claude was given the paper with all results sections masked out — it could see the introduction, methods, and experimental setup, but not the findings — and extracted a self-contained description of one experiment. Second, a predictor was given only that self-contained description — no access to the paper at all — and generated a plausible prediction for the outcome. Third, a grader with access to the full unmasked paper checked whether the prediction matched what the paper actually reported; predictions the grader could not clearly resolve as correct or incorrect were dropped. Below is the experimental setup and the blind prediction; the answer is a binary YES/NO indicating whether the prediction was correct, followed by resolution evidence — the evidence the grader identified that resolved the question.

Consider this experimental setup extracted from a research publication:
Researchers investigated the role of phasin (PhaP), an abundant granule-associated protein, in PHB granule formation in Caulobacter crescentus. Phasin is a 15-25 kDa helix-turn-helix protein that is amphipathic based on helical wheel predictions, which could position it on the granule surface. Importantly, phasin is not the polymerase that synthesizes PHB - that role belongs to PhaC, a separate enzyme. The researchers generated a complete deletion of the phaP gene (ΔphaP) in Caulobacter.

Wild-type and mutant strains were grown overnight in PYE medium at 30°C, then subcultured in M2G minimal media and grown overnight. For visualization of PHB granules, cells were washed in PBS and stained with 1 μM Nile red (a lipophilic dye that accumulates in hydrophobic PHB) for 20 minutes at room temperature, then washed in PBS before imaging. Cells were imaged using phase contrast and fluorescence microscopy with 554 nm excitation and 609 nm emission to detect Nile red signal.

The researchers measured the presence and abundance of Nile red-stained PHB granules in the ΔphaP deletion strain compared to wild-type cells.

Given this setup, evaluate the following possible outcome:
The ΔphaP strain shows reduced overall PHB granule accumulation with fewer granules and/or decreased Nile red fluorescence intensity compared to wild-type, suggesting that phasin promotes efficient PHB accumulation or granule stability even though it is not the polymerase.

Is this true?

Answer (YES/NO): YES